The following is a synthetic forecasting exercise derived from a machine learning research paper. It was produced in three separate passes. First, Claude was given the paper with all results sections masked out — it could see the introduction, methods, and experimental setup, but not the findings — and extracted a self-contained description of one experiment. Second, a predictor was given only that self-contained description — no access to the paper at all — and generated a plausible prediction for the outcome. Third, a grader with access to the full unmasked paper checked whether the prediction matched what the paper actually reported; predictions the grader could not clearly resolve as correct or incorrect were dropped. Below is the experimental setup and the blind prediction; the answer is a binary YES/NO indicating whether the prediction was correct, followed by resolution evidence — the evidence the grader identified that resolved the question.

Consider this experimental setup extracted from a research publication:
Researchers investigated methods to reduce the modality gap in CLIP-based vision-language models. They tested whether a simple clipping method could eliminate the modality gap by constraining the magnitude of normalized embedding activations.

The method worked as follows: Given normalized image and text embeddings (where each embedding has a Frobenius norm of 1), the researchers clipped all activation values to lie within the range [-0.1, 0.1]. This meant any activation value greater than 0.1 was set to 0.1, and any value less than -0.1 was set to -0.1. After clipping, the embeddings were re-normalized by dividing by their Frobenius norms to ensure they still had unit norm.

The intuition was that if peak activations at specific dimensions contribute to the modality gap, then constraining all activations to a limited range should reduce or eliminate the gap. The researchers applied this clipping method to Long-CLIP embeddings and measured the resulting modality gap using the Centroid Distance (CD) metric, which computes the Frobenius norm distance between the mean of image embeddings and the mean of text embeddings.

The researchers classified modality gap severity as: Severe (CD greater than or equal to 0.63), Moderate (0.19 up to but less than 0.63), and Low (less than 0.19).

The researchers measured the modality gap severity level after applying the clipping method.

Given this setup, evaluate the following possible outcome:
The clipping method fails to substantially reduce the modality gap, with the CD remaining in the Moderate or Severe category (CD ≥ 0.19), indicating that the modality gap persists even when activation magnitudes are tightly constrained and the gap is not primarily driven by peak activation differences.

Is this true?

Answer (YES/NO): YES